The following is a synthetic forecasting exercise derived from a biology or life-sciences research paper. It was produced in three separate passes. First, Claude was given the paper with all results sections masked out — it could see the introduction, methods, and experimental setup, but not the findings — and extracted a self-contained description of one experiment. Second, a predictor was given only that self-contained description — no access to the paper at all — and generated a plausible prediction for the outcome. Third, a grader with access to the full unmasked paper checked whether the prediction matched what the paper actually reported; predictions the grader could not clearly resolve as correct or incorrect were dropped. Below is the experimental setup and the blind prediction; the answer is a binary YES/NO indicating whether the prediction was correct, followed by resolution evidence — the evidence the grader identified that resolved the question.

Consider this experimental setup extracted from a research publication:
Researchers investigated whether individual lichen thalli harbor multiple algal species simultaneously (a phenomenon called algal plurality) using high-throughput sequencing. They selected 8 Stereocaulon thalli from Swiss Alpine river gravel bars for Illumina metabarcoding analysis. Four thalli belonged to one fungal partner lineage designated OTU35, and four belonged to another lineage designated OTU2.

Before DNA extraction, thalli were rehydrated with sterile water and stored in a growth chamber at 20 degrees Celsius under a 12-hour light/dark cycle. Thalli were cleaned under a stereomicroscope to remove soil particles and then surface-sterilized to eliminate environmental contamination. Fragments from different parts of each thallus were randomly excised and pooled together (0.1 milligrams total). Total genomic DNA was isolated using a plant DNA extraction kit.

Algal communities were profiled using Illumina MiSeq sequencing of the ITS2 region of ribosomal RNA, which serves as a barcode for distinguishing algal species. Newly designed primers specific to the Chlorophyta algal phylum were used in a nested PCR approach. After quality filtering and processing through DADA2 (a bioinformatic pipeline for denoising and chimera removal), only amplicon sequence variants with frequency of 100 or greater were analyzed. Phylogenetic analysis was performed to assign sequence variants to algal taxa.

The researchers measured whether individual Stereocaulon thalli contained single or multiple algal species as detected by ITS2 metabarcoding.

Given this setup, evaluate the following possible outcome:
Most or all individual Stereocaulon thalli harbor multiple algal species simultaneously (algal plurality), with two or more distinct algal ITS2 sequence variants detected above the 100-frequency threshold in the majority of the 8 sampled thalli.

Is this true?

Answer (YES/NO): YES